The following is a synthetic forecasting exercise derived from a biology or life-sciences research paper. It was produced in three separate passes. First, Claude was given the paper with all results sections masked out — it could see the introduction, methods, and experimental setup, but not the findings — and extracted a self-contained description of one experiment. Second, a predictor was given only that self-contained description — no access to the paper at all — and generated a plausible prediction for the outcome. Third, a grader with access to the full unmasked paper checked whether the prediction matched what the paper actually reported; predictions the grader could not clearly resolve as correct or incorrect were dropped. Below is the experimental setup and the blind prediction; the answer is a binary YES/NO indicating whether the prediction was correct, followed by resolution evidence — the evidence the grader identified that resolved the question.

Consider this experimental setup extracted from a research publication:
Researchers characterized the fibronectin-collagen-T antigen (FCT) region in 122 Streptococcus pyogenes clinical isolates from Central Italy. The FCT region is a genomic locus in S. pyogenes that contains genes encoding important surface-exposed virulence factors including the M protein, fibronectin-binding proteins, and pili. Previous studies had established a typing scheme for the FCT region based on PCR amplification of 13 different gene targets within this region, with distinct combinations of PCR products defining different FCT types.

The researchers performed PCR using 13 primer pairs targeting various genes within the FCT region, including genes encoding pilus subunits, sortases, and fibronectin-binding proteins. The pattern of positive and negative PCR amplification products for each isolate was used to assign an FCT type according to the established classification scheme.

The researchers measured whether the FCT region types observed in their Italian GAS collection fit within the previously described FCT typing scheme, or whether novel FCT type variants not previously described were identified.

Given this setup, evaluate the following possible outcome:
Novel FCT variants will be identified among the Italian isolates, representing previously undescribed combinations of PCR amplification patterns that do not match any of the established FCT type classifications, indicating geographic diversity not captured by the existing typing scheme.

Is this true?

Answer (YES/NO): YES